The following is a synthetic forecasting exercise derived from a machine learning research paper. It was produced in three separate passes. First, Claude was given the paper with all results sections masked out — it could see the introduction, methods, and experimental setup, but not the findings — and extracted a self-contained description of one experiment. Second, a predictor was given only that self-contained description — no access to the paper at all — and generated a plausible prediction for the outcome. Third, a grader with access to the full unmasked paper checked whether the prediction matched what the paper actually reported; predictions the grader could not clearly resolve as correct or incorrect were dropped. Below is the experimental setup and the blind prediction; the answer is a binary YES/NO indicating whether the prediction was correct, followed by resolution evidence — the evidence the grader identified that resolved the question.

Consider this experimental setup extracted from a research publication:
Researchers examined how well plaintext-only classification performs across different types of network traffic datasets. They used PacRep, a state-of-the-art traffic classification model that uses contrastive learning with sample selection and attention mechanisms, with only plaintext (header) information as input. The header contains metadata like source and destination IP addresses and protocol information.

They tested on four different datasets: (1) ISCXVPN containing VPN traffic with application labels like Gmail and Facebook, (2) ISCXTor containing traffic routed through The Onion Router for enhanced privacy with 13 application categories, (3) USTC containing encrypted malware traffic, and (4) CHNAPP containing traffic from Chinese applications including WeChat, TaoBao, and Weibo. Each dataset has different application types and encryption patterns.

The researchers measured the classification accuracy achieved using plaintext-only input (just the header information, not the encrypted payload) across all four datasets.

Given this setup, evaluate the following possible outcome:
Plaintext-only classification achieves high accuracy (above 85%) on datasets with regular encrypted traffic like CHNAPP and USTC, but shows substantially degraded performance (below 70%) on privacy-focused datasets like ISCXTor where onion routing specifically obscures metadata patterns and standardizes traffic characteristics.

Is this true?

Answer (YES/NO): NO